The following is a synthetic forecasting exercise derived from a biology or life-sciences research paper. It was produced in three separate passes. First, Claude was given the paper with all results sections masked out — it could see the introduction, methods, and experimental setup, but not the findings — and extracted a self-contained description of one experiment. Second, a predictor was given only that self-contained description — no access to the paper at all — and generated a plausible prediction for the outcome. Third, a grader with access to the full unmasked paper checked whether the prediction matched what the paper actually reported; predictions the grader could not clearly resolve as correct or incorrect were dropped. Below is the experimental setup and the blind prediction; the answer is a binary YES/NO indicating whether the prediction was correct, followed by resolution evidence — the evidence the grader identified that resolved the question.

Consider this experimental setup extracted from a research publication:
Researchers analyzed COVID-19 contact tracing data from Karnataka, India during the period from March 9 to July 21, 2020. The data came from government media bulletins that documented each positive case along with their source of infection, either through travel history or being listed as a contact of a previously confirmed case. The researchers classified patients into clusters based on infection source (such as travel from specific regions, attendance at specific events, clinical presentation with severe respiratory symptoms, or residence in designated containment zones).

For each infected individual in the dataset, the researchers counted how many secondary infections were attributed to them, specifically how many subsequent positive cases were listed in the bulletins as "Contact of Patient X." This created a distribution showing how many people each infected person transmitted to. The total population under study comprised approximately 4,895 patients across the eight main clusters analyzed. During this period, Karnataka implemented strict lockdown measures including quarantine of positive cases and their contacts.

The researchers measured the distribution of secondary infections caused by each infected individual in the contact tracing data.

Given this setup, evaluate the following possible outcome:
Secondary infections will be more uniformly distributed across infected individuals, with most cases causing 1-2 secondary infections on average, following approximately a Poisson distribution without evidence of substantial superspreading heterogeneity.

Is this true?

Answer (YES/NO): NO